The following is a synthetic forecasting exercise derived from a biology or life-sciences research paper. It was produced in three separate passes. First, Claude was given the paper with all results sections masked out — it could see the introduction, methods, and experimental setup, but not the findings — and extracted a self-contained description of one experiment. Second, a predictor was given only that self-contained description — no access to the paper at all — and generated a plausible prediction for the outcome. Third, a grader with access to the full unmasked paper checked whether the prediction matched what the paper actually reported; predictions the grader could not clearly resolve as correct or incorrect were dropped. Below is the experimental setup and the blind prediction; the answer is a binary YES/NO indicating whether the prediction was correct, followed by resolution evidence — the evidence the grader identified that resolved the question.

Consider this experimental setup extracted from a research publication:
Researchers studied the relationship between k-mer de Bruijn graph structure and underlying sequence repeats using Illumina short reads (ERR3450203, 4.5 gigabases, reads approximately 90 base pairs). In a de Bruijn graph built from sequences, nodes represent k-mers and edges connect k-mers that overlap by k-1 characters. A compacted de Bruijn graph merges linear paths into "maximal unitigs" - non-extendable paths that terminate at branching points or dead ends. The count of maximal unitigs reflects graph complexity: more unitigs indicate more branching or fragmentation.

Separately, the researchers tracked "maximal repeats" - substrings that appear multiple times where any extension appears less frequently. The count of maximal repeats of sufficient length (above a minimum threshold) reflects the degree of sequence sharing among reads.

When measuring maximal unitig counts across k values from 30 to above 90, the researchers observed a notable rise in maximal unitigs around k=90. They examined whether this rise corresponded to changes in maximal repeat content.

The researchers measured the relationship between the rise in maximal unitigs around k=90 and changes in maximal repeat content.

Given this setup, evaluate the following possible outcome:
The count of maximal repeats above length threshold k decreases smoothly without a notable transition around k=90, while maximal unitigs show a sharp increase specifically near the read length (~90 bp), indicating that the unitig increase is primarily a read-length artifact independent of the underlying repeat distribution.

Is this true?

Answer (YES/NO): NO